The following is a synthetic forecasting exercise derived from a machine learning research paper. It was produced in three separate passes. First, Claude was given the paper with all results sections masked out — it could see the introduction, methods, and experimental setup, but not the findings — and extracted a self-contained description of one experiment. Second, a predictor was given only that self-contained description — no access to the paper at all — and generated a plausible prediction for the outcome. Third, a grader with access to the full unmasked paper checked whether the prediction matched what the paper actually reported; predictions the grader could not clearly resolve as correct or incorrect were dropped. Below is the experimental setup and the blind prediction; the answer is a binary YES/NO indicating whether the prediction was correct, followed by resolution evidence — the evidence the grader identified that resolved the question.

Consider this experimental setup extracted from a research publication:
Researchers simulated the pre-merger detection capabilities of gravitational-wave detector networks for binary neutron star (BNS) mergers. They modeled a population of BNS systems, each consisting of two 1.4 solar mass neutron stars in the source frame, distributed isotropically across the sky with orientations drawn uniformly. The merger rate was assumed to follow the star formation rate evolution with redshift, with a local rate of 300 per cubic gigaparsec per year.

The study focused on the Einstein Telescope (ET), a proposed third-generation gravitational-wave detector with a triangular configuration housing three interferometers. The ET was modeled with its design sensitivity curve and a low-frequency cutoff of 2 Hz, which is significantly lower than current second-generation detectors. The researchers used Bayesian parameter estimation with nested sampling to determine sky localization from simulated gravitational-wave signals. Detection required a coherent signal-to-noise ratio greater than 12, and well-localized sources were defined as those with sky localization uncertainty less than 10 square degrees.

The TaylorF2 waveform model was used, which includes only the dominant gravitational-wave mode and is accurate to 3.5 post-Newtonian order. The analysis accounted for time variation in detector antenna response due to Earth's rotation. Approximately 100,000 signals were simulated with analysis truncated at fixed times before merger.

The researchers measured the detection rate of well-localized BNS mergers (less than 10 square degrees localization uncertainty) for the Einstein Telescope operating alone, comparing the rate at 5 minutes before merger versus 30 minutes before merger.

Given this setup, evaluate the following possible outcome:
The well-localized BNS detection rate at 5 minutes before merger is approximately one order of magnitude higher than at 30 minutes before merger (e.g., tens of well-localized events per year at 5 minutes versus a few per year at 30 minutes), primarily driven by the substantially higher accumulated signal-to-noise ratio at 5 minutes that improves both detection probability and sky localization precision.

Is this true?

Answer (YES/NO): NO